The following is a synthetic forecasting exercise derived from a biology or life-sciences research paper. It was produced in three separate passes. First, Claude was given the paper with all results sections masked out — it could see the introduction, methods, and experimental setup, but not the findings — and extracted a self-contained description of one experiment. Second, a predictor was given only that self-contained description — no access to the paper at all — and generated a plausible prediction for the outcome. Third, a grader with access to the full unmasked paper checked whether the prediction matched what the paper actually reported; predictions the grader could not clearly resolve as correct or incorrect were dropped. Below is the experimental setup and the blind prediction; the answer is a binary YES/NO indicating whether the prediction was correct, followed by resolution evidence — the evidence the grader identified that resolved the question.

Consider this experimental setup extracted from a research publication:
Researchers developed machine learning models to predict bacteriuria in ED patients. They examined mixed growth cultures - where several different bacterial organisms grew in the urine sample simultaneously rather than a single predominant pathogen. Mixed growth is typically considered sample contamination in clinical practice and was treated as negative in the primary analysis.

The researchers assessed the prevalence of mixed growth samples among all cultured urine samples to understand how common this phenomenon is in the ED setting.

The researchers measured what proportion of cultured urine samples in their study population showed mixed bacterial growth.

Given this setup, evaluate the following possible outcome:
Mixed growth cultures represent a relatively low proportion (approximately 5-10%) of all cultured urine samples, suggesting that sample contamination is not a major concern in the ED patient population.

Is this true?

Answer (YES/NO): NO